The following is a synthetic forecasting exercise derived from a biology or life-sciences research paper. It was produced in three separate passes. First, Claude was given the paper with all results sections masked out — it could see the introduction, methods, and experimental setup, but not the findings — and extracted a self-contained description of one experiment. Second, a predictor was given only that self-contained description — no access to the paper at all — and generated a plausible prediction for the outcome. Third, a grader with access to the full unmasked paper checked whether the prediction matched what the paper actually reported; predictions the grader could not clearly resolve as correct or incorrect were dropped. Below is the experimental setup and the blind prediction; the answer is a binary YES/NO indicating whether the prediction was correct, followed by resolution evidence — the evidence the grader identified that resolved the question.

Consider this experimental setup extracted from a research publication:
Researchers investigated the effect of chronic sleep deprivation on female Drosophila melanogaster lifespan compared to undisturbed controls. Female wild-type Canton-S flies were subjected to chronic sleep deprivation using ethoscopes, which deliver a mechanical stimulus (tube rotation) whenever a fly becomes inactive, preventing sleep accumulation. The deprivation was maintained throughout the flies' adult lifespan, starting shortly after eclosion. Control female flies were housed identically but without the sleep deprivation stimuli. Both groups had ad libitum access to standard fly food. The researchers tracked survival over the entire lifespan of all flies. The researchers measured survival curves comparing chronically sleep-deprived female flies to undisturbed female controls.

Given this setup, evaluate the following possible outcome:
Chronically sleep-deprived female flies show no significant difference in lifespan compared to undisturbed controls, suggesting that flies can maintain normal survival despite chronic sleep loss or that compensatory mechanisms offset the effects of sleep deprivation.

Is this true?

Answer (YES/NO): NO